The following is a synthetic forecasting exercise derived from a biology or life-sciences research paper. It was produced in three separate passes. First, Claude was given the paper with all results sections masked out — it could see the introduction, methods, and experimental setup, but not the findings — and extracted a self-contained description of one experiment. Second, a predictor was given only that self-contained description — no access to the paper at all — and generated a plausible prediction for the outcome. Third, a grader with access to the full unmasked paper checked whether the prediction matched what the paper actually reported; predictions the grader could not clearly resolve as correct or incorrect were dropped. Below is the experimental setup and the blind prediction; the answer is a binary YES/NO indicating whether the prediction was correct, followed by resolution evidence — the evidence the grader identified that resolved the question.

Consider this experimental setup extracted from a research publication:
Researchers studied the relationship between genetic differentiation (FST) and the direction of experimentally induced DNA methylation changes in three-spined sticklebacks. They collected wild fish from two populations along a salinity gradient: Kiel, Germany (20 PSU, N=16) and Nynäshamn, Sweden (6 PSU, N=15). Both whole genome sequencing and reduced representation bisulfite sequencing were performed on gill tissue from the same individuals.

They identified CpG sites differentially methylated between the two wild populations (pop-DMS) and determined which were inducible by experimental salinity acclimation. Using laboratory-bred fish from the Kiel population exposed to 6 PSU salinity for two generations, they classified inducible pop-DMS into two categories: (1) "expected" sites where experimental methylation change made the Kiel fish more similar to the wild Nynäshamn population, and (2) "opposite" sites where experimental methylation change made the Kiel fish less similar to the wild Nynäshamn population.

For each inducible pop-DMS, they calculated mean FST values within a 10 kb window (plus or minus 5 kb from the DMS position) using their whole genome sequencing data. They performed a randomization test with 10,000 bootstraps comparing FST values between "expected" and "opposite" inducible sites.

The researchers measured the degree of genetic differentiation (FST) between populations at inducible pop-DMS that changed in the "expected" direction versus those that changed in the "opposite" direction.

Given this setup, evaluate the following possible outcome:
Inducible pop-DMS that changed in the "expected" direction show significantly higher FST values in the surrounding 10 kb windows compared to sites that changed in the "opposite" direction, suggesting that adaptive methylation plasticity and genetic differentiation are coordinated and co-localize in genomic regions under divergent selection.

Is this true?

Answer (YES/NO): NO